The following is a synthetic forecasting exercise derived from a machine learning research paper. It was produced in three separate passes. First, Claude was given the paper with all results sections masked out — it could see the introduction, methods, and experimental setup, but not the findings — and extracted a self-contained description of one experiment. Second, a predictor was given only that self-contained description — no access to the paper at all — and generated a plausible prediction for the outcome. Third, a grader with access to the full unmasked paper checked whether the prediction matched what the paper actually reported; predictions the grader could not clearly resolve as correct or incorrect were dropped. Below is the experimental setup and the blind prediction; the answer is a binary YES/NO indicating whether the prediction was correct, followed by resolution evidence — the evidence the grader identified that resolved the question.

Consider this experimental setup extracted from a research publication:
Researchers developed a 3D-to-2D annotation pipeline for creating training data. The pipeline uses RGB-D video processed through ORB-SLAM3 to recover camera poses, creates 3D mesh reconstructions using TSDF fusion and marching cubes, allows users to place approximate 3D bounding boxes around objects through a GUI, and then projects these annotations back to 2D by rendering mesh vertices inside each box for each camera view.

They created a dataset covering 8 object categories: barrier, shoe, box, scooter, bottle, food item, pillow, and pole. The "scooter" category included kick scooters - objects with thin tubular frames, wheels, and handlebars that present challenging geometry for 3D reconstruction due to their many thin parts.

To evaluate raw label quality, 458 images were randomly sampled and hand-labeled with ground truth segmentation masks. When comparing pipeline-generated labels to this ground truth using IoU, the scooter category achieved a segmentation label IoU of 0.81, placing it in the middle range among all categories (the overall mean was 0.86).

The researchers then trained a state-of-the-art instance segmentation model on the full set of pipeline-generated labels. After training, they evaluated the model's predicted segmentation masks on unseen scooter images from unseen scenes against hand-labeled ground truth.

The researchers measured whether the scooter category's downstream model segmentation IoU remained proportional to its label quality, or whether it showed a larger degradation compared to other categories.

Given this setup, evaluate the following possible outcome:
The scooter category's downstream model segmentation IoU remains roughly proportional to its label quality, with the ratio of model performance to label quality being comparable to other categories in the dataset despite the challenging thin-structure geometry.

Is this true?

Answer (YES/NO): NO